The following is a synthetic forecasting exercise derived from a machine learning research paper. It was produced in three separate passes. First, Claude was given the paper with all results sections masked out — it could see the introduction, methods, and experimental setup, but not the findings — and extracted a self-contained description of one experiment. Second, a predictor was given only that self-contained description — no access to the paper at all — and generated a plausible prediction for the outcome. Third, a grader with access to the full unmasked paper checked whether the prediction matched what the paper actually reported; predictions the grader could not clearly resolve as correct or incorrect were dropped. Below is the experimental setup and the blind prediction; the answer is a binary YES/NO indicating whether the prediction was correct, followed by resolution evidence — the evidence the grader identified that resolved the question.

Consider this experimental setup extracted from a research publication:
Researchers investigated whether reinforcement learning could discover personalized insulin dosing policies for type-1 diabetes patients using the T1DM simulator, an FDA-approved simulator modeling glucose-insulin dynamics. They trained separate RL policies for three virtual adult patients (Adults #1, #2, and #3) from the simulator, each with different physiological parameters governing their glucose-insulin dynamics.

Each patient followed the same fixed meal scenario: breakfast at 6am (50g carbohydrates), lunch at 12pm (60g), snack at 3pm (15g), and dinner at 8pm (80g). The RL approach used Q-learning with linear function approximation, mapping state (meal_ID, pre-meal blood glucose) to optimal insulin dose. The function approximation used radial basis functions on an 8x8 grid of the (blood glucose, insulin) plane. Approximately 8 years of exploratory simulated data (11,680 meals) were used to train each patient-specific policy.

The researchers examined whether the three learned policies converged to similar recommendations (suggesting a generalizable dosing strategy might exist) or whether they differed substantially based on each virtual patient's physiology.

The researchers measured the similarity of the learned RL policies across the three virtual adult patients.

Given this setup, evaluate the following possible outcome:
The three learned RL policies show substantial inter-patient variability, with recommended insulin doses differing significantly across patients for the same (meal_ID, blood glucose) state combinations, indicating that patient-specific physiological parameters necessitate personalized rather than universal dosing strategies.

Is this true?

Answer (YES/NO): YES